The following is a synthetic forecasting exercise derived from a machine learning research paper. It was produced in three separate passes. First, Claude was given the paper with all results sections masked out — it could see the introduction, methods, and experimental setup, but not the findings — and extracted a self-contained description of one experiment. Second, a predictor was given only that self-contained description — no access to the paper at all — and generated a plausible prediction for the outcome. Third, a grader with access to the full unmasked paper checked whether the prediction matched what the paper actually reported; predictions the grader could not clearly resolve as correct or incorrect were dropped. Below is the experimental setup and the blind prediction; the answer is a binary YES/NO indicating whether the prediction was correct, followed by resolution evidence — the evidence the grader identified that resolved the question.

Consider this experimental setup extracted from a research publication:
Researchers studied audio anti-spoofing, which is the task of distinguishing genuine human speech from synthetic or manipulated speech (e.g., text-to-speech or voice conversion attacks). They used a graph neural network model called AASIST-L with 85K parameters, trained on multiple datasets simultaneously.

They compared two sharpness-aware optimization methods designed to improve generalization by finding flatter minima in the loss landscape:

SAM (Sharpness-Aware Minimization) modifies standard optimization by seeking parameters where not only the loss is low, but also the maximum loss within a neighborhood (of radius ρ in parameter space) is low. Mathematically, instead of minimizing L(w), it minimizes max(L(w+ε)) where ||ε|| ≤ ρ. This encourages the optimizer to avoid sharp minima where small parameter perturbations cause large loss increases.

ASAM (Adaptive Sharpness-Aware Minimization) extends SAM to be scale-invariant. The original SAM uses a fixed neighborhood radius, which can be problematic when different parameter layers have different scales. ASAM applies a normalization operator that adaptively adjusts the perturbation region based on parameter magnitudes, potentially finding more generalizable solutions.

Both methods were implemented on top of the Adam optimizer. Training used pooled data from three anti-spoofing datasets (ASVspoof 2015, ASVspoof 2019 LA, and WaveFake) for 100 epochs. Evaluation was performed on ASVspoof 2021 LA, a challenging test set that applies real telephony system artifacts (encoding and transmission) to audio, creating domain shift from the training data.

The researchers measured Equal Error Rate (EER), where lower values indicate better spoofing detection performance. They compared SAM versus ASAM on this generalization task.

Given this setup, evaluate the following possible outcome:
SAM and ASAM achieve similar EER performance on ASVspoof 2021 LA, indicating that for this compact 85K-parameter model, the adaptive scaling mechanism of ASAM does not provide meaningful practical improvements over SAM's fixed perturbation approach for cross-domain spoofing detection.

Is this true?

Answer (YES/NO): NO